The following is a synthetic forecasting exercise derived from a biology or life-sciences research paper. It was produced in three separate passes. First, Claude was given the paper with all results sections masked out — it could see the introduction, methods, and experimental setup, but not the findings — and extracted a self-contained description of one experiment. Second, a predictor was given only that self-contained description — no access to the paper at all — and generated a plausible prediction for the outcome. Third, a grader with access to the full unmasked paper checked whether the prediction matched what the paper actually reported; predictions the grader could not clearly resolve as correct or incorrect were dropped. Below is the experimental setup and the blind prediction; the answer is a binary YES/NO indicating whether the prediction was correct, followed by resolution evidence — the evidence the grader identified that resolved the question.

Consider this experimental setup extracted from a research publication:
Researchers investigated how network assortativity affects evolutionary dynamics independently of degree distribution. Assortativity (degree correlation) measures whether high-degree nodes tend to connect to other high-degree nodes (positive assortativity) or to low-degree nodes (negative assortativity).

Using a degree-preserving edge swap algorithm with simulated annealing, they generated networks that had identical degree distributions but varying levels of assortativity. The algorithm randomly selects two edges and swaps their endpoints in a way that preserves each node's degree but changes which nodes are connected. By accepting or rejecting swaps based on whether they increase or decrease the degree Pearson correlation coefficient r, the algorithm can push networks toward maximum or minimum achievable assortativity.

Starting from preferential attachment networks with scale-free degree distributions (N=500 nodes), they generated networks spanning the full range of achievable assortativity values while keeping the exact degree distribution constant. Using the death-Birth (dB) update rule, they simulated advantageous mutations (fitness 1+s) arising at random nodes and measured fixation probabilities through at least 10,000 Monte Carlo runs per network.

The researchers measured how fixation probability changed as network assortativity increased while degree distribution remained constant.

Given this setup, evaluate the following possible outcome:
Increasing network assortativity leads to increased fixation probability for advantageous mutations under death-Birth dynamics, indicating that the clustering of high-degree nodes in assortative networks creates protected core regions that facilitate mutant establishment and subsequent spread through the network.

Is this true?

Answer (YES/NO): NO